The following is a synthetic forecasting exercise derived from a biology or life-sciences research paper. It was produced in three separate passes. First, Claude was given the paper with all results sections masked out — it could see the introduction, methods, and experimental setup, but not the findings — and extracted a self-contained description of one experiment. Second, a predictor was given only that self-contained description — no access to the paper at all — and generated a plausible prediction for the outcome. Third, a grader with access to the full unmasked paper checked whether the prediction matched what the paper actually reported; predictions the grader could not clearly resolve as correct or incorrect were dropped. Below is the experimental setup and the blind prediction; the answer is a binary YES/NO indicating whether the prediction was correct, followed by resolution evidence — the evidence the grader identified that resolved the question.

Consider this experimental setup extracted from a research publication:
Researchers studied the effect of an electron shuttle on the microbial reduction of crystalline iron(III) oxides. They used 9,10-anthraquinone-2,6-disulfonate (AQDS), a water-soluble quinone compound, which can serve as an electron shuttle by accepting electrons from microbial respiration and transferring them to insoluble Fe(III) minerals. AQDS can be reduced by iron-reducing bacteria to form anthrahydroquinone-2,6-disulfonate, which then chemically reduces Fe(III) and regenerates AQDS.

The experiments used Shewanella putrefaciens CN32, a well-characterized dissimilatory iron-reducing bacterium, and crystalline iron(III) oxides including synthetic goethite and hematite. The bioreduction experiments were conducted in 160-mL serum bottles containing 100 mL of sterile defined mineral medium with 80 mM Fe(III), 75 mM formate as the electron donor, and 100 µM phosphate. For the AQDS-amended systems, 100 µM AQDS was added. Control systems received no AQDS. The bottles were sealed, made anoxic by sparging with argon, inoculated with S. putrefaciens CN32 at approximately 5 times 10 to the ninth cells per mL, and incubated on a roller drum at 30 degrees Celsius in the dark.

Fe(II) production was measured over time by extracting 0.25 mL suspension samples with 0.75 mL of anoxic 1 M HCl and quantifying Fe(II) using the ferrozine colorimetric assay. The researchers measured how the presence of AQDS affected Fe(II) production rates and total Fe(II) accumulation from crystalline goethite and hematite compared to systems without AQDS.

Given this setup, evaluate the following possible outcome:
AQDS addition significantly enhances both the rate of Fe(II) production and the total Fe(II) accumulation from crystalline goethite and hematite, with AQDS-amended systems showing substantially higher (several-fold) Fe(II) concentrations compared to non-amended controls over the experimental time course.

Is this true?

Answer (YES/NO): YES